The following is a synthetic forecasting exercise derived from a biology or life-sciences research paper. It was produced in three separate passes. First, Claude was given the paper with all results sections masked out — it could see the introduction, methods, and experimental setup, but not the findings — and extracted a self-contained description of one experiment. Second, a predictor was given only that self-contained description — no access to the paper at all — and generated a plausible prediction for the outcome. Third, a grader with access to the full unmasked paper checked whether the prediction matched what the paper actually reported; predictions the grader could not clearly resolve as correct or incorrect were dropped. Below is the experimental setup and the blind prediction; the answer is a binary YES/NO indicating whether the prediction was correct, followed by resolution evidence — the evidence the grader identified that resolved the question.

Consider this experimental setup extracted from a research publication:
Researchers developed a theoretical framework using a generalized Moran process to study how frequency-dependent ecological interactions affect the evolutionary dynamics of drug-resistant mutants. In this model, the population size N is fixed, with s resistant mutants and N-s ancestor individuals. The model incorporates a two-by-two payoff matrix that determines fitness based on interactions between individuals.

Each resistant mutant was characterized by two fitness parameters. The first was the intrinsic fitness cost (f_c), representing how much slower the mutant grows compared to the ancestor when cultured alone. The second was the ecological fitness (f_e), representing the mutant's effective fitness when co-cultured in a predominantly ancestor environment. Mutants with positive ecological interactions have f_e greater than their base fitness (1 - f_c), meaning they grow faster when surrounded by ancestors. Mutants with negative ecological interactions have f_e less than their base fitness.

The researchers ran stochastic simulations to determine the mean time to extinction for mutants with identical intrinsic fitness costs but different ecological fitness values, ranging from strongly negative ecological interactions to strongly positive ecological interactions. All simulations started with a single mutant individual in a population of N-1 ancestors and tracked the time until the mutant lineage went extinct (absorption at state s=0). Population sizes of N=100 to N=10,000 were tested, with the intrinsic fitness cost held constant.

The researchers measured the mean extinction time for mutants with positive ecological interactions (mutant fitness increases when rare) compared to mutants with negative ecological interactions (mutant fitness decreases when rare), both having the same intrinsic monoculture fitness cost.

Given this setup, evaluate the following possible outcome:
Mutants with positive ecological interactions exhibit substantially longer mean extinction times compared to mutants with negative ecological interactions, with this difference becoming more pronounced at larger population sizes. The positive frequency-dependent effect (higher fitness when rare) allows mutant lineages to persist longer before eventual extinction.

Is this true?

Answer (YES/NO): NO